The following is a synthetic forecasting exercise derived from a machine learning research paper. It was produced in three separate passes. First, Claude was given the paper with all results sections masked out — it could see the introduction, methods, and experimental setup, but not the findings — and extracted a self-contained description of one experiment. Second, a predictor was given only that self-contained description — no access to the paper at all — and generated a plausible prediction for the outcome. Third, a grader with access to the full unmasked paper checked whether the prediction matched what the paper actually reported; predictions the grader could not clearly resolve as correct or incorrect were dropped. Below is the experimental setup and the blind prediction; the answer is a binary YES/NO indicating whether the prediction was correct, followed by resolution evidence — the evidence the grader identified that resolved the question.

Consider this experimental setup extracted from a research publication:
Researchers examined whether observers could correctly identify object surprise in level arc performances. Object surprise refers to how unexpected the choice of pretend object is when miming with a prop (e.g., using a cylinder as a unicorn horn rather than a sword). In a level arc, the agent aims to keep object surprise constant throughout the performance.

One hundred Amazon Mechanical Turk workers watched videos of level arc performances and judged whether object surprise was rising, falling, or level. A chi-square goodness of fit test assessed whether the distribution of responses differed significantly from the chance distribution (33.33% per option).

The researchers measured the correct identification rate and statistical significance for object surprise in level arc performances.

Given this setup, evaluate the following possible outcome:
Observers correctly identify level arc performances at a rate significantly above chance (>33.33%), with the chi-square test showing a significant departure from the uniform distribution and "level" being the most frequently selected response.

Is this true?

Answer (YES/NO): NO